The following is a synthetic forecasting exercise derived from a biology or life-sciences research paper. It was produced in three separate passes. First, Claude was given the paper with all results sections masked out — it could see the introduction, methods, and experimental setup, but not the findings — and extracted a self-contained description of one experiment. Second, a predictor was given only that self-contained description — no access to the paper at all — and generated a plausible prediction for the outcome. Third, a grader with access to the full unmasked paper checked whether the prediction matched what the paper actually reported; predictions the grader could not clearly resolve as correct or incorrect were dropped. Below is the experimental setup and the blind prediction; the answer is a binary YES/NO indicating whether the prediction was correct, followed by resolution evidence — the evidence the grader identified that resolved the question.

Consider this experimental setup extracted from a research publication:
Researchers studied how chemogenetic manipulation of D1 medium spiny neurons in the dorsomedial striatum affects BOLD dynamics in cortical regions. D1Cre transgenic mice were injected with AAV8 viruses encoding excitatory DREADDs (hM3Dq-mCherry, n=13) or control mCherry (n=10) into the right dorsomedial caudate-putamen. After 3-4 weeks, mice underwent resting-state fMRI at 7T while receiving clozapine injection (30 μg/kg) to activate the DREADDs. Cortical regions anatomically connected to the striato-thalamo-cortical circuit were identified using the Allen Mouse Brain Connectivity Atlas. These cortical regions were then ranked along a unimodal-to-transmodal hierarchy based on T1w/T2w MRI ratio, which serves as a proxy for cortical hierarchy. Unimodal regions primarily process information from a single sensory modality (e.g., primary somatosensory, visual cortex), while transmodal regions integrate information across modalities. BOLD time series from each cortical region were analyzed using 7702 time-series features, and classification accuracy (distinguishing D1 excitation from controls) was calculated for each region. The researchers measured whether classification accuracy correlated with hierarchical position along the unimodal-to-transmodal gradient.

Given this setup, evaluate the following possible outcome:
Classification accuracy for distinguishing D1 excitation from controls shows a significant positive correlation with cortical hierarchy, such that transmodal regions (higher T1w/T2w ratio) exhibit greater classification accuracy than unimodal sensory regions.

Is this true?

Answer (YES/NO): NO